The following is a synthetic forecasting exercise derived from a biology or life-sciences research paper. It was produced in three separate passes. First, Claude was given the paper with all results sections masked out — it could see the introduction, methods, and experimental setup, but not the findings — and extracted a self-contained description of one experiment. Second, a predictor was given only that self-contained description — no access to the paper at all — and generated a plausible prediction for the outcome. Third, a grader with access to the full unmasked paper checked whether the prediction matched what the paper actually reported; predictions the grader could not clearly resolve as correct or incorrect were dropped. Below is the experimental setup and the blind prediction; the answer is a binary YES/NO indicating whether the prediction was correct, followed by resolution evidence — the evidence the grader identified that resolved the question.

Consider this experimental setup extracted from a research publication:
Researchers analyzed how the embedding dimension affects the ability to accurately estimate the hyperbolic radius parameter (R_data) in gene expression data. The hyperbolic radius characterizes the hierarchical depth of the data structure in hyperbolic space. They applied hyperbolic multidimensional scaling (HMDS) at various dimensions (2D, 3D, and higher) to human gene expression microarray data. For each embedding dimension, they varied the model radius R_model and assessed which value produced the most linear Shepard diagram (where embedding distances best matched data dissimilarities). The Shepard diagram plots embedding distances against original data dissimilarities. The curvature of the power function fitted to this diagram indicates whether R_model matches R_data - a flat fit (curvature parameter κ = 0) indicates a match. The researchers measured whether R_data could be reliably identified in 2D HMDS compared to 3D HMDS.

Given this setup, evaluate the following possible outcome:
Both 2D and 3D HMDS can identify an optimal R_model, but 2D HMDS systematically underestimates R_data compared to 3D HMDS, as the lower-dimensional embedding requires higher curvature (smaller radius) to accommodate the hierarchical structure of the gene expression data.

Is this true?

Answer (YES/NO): NO